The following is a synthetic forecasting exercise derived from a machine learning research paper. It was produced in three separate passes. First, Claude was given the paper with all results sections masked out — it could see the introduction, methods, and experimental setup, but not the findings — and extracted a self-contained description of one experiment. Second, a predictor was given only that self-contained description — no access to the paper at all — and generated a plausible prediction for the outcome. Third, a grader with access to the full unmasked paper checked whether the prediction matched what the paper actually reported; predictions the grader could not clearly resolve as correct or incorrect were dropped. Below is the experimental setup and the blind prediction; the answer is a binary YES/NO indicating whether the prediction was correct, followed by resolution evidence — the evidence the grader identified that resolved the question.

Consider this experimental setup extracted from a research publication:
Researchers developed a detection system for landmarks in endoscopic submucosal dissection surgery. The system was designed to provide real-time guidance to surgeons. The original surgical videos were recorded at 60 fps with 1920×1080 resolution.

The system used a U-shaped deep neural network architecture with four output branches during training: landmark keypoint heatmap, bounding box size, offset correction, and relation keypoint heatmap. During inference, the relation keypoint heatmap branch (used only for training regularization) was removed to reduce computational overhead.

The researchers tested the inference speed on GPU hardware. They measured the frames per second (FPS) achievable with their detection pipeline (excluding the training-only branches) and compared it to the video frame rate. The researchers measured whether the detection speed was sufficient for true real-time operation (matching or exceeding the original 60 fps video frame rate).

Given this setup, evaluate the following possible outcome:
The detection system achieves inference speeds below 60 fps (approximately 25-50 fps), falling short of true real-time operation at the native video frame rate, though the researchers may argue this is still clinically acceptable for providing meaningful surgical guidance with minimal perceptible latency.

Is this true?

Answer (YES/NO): YES